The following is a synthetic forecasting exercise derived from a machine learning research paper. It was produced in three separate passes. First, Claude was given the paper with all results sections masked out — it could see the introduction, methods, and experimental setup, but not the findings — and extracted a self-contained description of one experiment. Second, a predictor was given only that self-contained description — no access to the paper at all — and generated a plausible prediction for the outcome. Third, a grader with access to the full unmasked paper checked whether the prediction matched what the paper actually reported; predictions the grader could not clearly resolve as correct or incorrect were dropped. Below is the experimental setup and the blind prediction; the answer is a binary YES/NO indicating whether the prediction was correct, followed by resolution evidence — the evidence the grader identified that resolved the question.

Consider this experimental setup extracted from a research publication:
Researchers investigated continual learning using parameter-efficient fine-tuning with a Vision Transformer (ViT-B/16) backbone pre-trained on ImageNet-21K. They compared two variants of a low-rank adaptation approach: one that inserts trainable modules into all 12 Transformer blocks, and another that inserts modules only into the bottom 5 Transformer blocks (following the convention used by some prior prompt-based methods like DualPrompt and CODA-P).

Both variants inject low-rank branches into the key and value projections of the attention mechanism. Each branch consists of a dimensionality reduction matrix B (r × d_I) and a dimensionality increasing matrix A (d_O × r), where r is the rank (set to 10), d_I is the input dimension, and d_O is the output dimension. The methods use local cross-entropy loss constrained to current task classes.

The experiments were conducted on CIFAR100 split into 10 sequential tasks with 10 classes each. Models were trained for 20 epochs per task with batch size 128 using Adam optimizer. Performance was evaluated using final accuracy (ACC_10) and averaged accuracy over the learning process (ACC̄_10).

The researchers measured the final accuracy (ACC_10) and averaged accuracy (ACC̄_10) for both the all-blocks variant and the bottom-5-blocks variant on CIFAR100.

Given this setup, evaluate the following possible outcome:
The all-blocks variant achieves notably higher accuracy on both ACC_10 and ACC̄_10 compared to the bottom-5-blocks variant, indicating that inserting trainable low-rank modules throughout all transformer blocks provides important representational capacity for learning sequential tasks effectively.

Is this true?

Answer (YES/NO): NO